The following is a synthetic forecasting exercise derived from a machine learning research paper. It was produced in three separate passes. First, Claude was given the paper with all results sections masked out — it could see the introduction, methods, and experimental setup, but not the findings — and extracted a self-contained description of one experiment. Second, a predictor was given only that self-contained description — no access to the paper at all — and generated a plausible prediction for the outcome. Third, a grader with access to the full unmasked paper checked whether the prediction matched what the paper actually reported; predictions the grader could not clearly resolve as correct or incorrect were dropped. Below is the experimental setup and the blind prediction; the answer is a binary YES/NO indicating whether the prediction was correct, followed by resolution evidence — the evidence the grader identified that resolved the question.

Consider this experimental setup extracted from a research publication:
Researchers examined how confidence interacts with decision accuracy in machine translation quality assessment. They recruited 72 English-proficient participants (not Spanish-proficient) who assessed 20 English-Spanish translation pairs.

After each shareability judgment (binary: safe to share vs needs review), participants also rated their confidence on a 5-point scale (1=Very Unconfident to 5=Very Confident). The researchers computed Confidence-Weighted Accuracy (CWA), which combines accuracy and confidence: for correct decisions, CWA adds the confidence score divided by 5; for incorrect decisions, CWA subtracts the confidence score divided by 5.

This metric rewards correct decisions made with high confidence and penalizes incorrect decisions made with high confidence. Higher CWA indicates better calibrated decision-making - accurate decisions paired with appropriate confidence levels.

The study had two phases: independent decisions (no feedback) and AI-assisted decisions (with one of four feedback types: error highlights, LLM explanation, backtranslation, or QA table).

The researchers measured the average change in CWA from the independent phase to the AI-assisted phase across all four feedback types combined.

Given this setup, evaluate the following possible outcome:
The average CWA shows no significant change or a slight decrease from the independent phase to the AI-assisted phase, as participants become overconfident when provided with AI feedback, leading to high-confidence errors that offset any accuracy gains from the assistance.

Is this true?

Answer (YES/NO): NO